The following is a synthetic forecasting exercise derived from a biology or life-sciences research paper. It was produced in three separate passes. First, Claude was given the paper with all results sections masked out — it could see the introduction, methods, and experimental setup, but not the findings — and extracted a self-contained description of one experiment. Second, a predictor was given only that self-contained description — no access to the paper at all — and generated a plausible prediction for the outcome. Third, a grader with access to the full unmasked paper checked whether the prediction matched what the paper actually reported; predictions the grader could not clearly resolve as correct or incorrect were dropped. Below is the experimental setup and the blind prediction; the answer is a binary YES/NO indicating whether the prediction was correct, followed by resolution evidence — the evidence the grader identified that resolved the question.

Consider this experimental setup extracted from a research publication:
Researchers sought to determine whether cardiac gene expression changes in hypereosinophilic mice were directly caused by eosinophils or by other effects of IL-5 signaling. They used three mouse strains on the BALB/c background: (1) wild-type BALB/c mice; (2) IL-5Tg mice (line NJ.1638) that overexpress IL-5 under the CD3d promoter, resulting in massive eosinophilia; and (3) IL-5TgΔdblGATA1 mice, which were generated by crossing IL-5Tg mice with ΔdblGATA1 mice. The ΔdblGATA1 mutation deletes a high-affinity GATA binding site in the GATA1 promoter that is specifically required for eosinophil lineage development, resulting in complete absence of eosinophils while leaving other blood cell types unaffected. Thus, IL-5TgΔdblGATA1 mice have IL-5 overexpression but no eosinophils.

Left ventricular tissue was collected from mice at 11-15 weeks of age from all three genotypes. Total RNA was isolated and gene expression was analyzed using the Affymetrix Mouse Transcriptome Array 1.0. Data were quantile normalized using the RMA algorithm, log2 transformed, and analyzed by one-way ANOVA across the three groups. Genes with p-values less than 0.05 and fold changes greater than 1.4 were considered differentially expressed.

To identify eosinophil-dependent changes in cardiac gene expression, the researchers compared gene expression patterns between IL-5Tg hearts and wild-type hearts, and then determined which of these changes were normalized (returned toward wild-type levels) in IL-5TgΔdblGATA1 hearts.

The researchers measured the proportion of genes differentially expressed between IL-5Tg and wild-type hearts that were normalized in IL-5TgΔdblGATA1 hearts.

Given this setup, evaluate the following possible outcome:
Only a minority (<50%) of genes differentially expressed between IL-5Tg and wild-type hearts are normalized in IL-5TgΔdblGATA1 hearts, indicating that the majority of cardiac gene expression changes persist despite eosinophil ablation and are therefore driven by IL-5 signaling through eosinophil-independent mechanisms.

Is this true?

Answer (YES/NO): NO